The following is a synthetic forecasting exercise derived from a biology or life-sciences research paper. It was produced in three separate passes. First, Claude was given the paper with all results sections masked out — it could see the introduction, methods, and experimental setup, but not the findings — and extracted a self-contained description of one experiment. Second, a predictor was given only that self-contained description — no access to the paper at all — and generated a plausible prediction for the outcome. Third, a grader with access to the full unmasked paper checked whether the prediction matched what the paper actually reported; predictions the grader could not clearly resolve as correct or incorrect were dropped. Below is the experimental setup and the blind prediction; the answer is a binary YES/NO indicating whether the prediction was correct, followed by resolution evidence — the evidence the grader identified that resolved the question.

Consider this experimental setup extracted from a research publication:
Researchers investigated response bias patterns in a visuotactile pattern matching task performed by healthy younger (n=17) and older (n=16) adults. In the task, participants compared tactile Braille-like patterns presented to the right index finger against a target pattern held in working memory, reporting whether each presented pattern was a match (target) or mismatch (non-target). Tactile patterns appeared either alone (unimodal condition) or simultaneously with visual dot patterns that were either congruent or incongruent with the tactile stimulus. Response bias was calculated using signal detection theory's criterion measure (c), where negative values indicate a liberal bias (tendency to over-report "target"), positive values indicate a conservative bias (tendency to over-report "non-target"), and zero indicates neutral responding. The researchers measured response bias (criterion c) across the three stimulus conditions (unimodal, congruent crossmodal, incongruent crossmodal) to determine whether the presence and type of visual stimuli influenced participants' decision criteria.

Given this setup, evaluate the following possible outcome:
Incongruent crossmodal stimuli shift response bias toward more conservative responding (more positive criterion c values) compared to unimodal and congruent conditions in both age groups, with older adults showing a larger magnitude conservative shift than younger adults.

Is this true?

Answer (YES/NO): NO